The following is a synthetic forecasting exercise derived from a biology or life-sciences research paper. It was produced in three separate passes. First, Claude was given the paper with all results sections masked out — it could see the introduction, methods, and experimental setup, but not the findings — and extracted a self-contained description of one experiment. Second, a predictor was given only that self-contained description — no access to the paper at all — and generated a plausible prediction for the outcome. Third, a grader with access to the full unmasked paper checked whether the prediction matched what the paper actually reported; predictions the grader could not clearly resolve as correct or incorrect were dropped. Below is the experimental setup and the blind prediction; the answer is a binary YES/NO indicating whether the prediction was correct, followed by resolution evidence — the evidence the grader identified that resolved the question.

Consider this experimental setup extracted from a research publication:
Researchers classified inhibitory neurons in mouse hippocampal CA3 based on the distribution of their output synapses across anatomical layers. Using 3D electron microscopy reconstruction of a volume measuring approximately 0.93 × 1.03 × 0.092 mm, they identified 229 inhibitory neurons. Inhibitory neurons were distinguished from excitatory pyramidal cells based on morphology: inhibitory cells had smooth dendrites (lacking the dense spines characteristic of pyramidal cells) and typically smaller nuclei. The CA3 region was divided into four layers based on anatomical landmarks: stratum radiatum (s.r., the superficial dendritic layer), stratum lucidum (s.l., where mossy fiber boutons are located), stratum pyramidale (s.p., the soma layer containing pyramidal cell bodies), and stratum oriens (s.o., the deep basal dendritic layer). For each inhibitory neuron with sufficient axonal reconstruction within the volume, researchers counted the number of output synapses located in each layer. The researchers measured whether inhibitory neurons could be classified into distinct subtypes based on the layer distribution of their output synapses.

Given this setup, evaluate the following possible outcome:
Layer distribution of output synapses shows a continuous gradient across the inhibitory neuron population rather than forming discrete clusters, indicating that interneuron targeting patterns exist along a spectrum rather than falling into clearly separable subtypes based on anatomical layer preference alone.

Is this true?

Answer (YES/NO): NO